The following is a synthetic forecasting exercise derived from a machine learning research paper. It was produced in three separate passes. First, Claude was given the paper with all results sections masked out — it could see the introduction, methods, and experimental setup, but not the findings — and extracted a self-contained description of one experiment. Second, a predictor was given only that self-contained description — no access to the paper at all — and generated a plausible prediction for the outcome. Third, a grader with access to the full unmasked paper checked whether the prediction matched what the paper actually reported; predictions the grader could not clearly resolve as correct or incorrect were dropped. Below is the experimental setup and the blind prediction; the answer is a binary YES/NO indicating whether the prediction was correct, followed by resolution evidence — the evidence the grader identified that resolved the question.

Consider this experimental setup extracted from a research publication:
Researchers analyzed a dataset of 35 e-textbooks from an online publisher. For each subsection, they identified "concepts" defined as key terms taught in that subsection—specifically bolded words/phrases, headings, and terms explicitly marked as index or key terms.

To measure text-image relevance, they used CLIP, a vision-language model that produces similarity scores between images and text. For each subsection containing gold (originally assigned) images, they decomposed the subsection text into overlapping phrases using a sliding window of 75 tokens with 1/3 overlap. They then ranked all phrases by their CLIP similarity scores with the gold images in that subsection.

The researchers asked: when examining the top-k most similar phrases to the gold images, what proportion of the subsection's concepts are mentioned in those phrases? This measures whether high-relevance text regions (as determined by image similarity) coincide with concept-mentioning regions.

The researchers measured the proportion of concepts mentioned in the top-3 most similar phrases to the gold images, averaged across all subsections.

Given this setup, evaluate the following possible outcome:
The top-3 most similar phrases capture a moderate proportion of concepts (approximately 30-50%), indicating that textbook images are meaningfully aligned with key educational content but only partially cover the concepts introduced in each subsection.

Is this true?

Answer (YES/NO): YES